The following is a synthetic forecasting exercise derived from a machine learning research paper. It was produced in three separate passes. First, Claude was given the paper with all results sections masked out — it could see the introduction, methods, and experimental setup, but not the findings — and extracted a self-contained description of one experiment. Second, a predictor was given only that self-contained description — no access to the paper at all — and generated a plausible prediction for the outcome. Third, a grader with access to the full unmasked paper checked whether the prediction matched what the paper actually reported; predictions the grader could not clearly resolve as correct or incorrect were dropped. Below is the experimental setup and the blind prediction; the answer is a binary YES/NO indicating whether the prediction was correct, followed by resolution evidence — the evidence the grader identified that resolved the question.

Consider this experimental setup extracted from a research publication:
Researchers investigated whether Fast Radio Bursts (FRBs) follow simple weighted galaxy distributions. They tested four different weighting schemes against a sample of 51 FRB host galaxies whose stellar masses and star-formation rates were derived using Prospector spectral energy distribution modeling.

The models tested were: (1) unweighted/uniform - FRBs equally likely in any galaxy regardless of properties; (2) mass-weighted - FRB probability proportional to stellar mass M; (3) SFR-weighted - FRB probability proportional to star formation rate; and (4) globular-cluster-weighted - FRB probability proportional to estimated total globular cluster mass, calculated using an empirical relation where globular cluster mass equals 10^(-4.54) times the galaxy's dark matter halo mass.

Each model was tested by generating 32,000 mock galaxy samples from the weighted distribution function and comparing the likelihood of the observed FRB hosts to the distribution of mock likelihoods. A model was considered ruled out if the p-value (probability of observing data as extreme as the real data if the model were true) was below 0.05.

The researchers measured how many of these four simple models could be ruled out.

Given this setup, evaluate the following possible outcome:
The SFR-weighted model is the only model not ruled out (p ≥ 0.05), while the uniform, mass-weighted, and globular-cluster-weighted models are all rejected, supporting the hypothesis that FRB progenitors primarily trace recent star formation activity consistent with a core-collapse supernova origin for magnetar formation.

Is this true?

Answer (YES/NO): NO